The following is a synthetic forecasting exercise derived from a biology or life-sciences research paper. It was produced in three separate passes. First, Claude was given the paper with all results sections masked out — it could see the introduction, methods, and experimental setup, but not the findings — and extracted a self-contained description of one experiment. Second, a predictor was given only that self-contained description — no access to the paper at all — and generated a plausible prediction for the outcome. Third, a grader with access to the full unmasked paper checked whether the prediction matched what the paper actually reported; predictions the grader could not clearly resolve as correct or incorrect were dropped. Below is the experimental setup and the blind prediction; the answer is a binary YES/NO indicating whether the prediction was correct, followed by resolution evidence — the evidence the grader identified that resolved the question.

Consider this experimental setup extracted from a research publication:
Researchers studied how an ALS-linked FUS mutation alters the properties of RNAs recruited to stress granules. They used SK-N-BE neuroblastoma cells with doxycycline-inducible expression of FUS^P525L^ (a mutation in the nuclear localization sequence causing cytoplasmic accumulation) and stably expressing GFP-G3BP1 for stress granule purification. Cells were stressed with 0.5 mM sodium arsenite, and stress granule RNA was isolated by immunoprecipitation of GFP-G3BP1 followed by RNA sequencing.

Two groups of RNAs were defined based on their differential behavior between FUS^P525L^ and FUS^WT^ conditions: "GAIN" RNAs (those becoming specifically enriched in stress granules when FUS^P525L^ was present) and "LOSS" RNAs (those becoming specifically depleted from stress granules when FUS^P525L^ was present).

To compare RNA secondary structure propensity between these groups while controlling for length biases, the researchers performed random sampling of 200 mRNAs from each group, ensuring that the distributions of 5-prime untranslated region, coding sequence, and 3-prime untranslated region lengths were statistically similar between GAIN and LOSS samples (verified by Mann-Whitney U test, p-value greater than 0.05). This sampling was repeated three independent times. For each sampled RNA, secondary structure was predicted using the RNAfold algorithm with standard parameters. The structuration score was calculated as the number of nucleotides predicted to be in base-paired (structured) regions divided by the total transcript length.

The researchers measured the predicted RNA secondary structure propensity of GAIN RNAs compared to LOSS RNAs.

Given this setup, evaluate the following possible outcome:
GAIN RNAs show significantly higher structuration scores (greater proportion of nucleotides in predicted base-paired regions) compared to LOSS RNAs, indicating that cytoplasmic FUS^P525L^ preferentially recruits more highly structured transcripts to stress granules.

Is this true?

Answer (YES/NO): NO